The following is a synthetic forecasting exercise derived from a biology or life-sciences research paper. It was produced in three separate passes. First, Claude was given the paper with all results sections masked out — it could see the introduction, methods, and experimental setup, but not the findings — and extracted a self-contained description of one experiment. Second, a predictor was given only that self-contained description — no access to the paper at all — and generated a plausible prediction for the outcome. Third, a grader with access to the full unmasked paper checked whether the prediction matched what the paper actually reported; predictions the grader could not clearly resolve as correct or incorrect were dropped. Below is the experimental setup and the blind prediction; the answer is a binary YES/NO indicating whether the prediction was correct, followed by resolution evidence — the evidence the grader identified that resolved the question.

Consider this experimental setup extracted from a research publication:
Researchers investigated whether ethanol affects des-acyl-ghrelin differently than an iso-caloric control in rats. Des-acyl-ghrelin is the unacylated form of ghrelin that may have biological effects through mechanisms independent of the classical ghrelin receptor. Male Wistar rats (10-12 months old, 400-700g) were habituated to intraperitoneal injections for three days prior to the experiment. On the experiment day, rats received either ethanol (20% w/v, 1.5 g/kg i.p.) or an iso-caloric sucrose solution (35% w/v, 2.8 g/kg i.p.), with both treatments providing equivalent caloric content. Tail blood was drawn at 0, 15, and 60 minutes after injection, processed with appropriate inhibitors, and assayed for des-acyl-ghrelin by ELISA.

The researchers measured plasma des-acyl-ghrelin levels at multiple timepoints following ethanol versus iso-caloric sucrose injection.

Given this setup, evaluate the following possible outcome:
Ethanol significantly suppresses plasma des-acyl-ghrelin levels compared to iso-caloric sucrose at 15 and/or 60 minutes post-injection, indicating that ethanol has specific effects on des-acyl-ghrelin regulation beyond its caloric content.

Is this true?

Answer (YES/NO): NO